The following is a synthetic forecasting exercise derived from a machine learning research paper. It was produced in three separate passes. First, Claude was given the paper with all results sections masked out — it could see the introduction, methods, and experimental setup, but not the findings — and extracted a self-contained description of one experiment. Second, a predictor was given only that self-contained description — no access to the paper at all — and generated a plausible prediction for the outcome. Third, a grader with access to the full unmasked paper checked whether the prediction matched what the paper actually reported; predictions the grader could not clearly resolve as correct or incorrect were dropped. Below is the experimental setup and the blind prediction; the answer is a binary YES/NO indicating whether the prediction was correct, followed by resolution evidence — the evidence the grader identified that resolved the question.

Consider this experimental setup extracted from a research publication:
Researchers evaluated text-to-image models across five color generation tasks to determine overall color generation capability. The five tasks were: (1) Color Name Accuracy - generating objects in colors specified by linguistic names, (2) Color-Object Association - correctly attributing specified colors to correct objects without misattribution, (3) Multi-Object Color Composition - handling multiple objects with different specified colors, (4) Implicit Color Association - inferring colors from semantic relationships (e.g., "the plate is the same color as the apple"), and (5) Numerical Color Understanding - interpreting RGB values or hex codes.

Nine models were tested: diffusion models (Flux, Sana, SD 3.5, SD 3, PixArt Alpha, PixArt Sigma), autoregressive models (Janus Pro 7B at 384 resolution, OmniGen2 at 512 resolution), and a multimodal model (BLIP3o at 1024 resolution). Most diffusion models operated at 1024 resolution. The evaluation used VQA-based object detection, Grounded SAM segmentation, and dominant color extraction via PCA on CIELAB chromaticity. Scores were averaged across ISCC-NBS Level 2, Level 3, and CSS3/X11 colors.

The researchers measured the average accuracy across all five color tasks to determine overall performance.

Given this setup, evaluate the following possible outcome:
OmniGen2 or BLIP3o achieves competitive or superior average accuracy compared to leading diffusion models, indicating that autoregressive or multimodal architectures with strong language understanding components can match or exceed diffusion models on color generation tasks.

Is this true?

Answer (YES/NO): YES